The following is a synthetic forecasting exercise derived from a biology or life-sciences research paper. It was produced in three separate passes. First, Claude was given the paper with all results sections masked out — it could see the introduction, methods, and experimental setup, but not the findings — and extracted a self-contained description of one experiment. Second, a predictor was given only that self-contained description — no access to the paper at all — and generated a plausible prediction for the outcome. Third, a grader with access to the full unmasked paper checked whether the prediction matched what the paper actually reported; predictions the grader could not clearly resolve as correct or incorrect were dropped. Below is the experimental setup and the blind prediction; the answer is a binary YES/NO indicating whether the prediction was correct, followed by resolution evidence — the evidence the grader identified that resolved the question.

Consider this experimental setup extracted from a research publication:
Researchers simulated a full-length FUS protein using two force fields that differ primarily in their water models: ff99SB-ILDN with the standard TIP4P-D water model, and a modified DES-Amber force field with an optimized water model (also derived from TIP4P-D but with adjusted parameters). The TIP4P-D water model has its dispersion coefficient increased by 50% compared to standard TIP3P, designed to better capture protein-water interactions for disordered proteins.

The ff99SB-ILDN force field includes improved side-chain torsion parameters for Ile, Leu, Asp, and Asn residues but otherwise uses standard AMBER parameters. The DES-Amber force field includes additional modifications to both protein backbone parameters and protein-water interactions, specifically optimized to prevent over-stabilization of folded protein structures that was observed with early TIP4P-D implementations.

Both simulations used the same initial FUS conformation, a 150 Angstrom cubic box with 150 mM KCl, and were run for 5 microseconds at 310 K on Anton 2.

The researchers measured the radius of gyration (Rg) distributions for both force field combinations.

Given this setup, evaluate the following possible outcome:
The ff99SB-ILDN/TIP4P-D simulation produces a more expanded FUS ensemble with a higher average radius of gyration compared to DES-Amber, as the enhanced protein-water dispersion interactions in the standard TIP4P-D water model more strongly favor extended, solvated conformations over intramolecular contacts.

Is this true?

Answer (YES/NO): YES